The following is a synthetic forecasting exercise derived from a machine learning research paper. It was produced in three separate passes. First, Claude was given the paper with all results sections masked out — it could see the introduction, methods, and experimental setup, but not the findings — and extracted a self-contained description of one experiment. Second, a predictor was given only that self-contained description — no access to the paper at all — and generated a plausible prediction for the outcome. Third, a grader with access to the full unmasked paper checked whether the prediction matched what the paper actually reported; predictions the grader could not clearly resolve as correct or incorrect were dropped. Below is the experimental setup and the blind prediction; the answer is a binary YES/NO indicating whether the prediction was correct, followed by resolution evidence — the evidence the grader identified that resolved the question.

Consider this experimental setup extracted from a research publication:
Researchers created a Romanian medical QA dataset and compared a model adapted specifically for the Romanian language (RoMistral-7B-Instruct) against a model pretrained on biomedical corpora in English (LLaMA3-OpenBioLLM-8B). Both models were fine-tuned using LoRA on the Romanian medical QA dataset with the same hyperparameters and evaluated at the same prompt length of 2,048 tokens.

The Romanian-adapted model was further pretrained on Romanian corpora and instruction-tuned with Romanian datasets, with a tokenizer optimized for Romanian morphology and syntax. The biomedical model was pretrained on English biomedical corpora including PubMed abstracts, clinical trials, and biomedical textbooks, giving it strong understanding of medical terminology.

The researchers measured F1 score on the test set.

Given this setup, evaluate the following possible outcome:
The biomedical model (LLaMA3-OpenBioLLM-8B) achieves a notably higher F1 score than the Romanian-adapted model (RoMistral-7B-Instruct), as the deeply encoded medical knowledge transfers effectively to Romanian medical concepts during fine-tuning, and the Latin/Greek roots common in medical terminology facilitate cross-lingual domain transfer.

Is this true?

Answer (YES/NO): NO